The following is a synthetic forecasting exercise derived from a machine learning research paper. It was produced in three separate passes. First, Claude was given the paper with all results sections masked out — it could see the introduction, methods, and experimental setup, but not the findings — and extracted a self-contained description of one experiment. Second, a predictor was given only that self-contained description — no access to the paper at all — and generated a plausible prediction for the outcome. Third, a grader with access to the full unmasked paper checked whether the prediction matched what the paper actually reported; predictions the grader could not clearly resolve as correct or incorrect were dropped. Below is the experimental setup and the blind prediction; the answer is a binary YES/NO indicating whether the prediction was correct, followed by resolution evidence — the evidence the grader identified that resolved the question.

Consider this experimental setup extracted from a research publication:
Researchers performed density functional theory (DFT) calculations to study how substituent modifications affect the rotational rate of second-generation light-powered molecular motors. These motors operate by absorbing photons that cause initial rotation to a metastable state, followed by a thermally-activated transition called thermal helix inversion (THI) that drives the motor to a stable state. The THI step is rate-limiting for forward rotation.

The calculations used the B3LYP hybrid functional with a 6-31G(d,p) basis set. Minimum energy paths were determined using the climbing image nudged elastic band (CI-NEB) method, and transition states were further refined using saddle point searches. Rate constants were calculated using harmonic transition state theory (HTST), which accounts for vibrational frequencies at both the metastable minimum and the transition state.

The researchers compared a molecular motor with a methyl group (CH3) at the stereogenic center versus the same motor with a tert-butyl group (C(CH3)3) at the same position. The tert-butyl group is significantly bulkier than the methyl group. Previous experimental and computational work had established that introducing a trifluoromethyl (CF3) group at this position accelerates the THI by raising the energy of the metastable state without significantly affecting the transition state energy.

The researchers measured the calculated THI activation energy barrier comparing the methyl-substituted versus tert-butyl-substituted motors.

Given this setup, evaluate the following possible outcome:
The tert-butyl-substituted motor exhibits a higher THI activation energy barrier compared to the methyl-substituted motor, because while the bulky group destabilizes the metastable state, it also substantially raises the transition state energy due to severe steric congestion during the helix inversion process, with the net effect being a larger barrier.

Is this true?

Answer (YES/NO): NO